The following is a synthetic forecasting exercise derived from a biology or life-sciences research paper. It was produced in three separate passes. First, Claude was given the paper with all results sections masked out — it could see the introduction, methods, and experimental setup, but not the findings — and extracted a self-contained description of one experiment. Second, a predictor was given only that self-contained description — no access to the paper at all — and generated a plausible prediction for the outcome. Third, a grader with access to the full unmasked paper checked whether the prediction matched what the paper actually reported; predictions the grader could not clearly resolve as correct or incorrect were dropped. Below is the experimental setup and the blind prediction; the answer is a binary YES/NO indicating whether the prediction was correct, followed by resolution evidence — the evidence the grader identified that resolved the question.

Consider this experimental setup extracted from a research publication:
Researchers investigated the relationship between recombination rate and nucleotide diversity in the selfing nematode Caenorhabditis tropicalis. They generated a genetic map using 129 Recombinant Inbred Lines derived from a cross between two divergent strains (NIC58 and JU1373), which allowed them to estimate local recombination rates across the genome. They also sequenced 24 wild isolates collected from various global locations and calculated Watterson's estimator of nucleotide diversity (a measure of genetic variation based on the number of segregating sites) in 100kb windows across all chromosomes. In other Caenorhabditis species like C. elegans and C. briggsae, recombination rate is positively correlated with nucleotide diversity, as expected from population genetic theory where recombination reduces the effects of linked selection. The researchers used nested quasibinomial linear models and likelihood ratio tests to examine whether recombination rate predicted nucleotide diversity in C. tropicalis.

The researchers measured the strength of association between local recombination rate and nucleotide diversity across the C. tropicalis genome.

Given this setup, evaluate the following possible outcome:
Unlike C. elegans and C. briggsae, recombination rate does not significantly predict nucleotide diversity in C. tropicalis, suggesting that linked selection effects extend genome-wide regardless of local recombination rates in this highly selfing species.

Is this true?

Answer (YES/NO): NO